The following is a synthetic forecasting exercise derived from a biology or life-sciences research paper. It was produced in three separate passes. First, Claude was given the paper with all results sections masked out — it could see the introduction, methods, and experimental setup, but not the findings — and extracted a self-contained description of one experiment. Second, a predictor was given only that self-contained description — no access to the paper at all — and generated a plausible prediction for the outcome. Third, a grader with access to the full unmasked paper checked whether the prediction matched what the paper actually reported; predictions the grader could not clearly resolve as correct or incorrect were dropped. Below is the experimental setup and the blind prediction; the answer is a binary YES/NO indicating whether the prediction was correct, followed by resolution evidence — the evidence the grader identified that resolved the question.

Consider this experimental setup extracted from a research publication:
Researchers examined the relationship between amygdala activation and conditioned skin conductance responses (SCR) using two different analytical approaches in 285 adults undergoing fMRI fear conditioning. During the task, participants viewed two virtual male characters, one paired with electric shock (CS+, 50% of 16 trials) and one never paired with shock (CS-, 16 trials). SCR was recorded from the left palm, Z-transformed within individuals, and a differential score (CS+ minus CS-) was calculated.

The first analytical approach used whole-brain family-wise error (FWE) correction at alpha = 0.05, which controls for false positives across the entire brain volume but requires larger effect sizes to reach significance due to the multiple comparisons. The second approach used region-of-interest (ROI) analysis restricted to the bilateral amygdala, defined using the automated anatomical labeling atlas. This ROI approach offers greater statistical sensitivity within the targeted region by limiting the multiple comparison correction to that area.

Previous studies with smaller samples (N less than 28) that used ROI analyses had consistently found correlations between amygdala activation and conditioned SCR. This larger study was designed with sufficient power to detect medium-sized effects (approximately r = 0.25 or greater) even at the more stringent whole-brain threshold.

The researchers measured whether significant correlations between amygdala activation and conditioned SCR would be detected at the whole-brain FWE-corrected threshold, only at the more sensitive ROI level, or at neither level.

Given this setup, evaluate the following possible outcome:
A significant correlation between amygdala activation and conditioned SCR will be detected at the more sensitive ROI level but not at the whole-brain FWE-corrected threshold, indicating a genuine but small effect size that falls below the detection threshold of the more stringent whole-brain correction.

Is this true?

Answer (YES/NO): YES